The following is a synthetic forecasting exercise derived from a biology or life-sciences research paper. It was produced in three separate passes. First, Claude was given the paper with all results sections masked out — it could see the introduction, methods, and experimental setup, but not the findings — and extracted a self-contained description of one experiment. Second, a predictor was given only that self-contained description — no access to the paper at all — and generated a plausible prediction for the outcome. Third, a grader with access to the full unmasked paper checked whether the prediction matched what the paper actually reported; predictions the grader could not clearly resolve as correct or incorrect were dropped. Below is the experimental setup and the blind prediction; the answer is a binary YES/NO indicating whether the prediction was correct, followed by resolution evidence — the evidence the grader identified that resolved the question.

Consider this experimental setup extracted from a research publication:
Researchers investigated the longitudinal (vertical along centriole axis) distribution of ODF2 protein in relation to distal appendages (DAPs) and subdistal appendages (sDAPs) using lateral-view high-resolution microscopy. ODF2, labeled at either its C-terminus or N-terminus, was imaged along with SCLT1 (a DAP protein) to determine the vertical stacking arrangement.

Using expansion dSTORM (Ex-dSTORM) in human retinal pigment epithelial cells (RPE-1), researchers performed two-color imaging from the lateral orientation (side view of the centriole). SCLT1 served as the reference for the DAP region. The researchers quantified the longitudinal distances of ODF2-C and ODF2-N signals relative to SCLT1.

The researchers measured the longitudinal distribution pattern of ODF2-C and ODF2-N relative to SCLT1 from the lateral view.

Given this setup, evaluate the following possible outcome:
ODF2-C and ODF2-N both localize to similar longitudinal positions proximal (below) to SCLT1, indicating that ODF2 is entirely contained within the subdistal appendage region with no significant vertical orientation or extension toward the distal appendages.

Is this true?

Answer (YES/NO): NO